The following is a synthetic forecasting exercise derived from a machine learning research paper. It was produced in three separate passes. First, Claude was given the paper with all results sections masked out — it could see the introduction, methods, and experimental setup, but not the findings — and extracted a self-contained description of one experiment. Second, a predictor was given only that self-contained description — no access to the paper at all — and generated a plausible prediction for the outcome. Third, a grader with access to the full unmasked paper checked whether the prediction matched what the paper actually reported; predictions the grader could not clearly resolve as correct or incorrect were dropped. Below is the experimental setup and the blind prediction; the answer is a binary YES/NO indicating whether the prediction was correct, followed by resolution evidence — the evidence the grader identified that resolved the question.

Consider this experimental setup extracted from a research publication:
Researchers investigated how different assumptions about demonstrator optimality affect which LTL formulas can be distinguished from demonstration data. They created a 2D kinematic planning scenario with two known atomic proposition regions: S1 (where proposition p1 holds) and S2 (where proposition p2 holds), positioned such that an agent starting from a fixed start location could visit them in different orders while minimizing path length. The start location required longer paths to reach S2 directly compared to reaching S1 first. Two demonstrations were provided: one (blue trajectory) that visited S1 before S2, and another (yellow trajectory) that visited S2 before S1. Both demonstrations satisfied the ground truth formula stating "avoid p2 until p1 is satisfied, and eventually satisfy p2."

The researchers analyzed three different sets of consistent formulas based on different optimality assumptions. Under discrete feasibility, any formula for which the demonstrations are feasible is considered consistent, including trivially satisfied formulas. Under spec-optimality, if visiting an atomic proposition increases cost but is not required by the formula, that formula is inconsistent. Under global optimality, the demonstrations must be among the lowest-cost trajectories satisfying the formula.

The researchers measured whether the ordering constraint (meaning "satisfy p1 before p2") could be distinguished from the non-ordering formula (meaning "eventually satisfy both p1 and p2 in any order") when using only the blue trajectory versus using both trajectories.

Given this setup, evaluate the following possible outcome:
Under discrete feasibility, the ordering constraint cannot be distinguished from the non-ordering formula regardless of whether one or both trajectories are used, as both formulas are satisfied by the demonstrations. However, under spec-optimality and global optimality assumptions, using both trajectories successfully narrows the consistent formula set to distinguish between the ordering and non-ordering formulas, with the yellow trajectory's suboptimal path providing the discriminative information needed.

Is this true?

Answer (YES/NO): NO